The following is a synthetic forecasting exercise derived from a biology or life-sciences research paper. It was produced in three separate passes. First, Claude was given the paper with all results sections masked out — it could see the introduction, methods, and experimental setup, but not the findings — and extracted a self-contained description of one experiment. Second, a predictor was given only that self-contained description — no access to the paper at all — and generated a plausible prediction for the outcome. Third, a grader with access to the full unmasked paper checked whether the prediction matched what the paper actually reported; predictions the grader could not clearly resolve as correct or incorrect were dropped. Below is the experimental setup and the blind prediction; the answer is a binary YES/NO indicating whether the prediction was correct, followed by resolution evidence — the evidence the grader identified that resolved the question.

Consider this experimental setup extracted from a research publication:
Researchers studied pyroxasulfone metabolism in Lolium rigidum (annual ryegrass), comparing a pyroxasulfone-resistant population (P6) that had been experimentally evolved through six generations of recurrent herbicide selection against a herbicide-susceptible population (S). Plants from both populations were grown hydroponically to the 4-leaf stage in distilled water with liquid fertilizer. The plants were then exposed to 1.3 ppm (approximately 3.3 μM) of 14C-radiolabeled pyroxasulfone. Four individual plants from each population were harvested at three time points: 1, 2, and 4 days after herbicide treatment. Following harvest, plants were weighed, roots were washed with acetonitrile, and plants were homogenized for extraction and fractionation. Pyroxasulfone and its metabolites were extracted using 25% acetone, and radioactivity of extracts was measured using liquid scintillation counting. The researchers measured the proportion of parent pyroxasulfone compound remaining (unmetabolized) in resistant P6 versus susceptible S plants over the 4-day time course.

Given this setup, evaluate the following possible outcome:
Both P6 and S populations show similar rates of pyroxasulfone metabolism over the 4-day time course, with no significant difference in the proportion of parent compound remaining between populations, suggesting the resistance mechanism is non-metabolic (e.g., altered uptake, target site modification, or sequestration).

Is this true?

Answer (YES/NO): NO